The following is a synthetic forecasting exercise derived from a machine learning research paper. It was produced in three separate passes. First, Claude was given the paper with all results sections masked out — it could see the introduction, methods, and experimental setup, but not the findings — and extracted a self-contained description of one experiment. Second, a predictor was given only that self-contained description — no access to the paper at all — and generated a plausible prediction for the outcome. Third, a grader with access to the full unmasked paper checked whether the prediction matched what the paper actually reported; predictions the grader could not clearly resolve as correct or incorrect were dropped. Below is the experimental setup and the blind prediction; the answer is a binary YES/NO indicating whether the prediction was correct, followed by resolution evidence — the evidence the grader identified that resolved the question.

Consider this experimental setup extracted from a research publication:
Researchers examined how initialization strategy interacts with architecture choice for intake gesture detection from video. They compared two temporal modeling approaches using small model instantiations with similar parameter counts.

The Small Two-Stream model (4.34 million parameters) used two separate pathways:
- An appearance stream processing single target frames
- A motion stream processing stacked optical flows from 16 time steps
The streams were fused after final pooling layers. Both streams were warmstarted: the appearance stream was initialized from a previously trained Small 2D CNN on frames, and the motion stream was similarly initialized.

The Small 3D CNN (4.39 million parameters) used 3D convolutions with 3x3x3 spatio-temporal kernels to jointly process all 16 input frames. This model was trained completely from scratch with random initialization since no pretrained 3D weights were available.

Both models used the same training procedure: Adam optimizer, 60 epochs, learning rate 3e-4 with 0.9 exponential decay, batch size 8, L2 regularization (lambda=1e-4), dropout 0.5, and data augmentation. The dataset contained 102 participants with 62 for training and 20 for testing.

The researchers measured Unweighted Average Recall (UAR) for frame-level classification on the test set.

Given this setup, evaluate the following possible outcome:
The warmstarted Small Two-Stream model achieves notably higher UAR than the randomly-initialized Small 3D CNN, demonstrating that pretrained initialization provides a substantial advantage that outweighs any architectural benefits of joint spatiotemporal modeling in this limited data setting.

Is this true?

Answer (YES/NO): NO